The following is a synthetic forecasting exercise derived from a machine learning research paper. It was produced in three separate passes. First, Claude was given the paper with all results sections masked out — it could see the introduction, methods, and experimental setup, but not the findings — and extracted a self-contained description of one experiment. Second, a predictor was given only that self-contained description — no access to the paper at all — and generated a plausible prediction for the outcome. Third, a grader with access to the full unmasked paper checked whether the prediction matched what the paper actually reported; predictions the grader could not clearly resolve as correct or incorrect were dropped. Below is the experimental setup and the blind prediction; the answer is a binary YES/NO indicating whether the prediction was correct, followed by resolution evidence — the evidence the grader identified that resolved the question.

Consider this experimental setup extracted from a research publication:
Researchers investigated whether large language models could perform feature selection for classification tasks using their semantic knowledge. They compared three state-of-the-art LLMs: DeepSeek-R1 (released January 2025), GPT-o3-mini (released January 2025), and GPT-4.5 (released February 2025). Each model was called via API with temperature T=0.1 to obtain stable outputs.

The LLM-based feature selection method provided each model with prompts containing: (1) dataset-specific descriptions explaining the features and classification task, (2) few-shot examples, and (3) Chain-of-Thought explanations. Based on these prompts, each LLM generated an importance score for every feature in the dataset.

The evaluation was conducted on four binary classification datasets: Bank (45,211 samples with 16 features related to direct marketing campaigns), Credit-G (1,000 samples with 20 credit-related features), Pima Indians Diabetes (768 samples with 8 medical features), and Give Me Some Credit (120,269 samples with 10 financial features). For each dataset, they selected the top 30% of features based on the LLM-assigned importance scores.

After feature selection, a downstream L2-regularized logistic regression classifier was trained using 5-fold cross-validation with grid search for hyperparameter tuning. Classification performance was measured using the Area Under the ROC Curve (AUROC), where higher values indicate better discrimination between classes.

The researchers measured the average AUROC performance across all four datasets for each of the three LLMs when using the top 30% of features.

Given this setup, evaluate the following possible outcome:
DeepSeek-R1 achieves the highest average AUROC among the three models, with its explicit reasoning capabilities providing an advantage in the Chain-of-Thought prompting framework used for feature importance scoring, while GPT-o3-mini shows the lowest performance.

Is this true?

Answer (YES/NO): NO